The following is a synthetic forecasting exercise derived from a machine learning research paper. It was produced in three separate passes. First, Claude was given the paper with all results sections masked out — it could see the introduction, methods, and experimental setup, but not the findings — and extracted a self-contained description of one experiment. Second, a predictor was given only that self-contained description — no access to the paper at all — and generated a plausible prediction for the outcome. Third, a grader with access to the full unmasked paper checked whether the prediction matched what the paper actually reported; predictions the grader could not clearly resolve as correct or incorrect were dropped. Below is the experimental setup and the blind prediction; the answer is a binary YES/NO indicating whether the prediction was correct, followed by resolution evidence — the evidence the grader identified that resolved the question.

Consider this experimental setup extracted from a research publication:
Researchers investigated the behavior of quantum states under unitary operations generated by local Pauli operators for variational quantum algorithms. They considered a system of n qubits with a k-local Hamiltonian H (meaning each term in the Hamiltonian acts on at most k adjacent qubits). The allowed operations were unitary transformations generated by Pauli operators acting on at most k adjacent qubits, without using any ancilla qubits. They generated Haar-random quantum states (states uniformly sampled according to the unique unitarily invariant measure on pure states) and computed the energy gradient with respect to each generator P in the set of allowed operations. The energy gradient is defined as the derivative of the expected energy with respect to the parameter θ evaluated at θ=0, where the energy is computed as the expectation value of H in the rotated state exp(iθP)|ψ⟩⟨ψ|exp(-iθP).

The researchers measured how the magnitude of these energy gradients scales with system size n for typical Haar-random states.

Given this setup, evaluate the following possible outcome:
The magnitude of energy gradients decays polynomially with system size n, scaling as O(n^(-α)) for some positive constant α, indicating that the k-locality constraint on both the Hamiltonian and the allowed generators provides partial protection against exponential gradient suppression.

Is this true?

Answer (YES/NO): NO